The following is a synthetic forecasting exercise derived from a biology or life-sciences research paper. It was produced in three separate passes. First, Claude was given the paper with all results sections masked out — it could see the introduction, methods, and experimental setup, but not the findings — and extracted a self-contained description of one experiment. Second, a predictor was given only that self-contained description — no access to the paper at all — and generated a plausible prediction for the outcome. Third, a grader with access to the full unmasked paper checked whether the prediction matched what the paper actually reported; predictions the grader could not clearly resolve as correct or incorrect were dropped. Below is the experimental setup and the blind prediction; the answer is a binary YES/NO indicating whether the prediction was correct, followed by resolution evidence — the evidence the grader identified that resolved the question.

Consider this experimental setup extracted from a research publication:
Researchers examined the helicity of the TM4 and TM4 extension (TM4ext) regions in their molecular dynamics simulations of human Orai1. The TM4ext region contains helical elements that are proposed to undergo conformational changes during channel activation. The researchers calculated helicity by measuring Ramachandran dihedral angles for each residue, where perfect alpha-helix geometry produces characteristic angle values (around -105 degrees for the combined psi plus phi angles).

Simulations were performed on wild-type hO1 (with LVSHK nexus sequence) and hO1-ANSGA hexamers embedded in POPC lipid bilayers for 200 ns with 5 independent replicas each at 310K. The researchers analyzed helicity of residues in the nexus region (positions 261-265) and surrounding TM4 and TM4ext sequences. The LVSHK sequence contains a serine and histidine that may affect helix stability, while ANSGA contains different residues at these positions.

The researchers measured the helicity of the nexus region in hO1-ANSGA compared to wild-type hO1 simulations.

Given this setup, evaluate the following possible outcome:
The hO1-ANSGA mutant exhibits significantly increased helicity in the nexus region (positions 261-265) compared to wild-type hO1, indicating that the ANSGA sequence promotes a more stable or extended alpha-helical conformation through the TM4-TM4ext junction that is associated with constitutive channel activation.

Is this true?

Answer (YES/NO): NO